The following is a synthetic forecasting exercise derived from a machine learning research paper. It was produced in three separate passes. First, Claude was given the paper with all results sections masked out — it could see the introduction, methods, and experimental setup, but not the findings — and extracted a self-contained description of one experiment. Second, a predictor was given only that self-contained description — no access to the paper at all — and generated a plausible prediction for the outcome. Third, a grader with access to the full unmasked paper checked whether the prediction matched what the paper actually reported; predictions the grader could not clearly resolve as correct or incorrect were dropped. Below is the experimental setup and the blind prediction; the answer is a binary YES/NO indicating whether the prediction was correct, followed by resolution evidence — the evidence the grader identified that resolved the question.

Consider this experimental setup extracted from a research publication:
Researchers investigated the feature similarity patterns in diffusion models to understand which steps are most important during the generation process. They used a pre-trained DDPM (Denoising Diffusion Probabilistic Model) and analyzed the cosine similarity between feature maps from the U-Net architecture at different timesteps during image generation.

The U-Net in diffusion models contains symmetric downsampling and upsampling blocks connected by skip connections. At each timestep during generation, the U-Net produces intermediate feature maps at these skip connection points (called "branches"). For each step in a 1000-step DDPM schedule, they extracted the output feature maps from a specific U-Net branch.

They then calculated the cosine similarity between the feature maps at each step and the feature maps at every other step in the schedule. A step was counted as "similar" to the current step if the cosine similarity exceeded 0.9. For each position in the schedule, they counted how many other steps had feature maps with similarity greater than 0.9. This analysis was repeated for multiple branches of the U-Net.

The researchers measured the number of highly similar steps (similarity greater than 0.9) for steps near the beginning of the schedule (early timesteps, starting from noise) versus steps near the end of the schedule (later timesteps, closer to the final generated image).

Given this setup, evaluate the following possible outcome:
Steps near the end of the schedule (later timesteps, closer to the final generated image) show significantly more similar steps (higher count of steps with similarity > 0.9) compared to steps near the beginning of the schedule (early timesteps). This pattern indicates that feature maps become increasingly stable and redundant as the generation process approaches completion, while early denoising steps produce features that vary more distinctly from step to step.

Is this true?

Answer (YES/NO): NO